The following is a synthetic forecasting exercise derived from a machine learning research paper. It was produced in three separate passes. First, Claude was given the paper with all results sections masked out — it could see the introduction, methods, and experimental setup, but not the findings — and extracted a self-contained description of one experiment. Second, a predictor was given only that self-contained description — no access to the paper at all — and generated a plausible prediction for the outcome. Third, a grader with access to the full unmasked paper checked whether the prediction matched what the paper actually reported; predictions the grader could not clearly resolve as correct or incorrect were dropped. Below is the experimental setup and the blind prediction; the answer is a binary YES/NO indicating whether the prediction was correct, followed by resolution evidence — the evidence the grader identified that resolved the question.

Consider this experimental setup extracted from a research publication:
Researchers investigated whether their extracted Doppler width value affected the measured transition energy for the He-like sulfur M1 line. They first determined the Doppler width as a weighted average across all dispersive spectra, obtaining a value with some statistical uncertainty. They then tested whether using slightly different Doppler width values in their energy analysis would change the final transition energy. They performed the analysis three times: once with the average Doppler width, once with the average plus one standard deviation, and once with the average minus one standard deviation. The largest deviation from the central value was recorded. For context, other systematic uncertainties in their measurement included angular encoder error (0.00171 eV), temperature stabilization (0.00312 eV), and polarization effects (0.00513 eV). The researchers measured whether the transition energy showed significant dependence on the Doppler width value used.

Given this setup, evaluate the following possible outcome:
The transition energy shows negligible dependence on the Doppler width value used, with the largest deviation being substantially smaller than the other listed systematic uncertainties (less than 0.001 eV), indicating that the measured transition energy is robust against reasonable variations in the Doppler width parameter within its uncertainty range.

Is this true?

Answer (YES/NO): YES